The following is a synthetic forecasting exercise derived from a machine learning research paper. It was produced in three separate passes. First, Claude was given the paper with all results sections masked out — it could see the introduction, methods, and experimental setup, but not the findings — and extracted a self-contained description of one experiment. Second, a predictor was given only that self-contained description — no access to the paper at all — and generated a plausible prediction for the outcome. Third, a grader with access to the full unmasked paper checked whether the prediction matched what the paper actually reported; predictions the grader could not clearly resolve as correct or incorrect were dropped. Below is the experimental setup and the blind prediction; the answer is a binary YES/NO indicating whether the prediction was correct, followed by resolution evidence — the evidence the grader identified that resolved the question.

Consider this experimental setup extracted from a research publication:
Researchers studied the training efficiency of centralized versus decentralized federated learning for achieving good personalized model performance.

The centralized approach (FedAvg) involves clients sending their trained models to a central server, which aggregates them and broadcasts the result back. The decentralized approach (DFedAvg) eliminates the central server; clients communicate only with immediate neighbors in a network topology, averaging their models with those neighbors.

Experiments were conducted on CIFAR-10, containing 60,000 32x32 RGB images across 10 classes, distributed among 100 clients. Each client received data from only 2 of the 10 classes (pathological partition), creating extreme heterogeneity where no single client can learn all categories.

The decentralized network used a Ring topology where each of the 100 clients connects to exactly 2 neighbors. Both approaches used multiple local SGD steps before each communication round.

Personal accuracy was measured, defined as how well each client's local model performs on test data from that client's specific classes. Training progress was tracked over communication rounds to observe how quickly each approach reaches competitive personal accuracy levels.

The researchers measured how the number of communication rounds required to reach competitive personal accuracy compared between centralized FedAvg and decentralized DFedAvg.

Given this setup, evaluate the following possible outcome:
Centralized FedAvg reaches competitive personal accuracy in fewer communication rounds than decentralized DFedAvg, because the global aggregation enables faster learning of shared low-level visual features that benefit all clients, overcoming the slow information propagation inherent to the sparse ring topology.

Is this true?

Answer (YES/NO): NO